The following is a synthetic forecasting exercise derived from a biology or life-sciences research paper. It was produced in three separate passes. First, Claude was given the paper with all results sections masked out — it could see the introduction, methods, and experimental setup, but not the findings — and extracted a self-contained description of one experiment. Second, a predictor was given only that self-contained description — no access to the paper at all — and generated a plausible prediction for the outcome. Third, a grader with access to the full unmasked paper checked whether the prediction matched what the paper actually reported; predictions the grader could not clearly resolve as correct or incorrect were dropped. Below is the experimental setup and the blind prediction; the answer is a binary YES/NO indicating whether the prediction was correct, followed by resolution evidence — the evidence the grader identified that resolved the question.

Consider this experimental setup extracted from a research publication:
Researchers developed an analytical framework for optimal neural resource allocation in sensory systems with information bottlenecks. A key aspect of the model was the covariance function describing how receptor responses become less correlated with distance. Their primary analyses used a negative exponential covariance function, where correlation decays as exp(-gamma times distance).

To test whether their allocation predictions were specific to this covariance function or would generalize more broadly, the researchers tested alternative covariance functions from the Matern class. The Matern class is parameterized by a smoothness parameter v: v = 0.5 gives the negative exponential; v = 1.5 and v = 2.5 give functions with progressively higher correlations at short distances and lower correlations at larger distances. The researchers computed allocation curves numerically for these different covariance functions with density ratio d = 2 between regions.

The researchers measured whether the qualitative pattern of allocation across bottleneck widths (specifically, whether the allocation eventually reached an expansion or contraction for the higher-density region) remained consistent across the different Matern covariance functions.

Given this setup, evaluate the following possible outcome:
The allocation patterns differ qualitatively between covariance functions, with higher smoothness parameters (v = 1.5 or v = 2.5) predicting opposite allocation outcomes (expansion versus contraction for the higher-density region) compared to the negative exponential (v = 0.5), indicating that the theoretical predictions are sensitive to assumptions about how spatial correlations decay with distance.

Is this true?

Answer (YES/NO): NO